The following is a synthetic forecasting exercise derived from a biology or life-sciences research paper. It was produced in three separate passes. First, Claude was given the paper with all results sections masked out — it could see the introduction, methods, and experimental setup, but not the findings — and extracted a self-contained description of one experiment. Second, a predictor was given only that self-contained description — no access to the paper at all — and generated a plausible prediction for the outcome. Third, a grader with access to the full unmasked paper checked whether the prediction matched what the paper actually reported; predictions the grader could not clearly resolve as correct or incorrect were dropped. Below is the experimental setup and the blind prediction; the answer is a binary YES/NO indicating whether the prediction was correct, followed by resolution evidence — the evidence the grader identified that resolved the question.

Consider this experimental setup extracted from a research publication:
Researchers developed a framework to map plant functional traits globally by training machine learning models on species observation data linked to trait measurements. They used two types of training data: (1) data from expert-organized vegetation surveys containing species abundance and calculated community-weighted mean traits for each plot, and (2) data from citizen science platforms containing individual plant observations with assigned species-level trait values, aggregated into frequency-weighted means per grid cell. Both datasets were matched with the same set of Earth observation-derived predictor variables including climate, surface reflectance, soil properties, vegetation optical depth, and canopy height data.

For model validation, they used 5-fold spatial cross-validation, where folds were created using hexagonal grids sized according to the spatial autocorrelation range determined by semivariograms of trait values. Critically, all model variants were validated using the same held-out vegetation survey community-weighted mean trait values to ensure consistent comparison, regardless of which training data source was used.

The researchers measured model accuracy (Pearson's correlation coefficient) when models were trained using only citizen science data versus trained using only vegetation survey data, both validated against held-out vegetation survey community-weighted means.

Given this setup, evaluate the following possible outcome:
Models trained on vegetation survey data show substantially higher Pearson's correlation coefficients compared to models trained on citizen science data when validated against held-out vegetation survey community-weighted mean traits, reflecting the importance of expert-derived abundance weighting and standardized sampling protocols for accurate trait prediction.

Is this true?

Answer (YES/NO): YES